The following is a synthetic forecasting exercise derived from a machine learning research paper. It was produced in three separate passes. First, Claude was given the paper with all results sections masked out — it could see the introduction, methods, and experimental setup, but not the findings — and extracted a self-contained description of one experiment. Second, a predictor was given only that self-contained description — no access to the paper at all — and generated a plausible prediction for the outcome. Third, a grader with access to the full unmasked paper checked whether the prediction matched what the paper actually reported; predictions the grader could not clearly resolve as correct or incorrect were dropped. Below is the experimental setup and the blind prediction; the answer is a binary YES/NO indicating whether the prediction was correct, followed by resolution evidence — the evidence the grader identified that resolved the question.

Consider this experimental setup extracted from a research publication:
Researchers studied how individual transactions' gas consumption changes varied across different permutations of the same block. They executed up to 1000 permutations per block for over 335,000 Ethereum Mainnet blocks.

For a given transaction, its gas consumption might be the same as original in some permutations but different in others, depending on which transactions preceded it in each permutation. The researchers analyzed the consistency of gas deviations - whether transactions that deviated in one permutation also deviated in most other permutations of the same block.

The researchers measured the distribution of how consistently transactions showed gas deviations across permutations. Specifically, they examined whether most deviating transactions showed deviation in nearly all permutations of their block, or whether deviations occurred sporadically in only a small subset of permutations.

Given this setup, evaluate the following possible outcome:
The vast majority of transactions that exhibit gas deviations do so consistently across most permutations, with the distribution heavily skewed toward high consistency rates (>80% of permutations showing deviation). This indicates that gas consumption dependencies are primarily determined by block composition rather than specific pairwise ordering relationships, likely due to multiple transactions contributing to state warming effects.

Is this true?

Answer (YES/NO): NO